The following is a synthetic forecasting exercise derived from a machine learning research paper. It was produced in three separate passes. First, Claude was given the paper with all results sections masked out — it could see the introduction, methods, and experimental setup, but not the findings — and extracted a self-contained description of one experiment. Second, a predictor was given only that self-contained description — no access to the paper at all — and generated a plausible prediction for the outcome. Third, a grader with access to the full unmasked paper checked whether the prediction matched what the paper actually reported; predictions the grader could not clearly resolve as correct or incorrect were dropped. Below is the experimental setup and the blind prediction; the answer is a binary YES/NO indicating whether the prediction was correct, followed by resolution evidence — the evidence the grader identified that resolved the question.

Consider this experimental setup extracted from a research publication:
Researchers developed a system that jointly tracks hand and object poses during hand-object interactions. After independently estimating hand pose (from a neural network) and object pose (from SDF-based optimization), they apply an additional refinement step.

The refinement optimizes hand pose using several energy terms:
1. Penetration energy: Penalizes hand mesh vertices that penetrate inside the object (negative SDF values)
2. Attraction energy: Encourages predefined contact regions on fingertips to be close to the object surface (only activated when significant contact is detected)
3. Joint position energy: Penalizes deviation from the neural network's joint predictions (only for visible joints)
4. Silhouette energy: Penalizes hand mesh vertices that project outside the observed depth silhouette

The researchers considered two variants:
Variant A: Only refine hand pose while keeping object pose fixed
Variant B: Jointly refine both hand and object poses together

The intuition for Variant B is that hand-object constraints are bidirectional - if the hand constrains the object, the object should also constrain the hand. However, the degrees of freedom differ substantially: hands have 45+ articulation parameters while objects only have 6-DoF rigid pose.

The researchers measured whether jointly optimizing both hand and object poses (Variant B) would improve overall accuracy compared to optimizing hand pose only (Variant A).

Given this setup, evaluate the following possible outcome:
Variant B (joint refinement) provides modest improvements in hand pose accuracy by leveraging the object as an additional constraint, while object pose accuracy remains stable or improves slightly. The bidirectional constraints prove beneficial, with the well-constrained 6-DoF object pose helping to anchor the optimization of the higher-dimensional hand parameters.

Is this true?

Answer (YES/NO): NO